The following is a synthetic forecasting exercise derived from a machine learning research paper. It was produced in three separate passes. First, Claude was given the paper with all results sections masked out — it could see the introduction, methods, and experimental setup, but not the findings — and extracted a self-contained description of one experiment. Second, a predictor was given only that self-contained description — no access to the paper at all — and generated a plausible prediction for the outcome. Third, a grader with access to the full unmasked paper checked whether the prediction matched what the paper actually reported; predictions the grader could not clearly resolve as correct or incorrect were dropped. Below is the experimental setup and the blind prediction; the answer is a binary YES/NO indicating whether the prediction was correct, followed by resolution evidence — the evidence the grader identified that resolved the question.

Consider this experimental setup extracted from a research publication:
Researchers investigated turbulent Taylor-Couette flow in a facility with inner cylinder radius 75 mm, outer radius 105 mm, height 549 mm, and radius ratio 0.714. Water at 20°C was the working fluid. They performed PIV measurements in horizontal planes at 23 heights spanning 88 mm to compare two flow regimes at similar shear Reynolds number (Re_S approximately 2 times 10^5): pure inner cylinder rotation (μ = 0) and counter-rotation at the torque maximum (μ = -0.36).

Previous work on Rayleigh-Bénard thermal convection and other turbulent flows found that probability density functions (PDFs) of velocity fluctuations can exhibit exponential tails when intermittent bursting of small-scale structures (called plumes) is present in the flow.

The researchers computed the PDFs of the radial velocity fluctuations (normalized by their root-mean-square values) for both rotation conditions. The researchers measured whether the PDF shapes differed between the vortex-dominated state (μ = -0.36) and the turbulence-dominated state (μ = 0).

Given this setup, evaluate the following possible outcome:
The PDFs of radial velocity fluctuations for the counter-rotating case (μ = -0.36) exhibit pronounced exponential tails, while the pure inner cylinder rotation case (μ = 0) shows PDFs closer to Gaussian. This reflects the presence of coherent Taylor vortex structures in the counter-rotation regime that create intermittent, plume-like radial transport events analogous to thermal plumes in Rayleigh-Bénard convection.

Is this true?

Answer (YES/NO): NO